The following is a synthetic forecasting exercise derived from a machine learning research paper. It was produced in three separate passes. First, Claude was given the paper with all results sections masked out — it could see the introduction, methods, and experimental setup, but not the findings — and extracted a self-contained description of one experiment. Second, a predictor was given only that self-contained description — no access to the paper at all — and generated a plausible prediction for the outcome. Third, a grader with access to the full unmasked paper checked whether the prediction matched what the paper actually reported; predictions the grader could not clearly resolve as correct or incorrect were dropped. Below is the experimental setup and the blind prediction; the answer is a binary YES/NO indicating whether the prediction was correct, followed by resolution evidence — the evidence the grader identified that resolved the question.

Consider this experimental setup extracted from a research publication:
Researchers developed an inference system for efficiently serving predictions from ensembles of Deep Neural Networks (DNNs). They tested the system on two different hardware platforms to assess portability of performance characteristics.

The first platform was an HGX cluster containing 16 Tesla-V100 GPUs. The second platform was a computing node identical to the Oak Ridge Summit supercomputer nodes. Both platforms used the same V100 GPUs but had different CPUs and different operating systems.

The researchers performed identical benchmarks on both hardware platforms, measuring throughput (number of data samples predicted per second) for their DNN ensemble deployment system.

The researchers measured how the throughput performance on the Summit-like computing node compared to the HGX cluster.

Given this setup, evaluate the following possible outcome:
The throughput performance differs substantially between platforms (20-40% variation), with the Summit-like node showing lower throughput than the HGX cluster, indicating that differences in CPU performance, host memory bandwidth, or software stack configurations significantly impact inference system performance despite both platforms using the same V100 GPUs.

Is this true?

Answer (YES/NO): NO